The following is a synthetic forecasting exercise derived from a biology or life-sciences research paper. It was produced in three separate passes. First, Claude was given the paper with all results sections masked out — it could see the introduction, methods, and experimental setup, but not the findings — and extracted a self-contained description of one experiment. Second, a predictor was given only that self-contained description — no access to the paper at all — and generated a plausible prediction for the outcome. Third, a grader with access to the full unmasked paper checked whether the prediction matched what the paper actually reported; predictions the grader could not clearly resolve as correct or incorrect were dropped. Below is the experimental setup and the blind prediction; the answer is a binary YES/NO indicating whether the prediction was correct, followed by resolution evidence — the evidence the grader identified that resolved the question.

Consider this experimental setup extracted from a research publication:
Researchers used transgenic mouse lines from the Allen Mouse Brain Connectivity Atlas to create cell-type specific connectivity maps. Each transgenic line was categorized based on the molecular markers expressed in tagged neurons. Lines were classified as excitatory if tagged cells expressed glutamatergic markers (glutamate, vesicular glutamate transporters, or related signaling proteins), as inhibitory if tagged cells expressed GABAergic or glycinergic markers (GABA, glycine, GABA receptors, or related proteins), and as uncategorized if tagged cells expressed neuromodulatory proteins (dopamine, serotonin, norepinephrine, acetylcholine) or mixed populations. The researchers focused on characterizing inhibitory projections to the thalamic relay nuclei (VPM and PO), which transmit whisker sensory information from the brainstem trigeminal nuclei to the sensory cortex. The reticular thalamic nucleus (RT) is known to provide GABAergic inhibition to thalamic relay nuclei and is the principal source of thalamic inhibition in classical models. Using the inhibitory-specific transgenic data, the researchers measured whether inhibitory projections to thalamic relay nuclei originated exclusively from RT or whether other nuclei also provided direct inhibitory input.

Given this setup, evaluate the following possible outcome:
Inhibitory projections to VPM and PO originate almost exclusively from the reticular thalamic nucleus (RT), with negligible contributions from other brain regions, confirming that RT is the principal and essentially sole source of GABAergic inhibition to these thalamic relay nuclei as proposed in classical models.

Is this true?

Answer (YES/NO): NO